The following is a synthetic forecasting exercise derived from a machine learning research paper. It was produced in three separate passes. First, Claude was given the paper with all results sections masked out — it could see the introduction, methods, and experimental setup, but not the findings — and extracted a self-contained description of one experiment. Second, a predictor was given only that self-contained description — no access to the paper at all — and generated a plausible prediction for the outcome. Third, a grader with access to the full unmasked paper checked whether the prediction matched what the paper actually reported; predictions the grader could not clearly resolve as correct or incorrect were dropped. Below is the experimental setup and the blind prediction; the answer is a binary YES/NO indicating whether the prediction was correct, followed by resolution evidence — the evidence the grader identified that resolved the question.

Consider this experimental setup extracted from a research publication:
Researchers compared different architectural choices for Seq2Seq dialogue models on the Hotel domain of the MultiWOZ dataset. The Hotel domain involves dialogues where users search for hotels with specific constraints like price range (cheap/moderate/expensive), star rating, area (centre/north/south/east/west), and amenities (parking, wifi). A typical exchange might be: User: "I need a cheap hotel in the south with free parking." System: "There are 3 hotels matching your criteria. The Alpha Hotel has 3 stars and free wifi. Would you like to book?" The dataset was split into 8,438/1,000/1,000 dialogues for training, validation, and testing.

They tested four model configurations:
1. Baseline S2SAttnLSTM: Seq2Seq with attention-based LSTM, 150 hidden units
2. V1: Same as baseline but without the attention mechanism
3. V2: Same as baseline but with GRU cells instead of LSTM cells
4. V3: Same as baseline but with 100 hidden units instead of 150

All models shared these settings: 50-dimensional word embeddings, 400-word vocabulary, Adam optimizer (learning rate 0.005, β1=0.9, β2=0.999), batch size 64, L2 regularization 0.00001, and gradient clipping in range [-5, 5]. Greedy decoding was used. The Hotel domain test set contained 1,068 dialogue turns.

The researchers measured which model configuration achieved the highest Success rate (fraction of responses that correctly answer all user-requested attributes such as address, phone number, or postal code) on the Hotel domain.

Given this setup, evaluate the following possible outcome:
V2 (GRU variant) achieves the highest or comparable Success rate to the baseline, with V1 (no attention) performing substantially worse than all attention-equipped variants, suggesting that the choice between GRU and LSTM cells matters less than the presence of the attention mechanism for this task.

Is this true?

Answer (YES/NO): NO